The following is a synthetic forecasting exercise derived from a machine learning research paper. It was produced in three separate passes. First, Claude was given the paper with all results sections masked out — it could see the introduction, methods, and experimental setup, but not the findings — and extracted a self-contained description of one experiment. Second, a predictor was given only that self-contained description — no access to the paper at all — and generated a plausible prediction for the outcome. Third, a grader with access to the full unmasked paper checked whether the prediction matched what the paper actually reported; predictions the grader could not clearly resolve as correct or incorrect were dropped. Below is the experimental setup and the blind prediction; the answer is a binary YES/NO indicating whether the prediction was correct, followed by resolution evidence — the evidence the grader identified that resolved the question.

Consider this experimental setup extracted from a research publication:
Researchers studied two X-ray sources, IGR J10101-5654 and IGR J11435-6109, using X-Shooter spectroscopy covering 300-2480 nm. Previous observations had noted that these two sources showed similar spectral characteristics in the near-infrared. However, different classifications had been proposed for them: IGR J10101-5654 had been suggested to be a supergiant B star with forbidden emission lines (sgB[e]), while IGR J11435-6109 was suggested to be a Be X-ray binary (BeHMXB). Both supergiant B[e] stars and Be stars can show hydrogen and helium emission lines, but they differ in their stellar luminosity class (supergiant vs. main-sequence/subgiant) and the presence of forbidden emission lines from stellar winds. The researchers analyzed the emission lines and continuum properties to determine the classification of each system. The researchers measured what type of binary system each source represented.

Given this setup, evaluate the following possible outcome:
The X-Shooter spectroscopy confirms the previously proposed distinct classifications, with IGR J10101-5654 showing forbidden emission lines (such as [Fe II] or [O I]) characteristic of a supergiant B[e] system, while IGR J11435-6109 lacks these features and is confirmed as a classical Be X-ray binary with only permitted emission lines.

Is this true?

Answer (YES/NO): NO